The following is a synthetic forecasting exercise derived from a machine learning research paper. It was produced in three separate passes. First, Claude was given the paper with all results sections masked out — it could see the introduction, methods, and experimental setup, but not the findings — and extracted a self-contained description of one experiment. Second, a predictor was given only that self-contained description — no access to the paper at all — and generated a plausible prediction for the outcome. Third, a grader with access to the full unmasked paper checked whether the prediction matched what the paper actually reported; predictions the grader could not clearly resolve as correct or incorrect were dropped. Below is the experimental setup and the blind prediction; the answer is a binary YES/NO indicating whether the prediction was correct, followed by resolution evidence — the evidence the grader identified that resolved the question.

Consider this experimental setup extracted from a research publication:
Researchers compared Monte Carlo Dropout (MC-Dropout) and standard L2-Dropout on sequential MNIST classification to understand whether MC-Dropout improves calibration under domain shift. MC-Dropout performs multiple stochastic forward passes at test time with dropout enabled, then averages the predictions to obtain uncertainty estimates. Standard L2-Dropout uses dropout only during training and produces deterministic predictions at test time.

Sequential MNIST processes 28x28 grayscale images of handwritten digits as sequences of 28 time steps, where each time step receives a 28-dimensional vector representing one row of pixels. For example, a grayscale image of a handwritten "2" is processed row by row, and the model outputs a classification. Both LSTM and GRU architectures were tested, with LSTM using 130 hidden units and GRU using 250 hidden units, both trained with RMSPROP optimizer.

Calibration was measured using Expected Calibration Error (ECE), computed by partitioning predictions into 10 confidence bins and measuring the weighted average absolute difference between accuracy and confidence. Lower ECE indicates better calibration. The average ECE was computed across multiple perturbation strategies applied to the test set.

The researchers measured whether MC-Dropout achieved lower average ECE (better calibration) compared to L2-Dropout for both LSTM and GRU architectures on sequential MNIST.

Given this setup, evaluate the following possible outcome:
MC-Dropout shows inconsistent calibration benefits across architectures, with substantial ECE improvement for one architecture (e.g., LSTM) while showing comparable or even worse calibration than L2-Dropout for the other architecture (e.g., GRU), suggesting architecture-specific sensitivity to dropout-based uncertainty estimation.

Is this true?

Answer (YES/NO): NO